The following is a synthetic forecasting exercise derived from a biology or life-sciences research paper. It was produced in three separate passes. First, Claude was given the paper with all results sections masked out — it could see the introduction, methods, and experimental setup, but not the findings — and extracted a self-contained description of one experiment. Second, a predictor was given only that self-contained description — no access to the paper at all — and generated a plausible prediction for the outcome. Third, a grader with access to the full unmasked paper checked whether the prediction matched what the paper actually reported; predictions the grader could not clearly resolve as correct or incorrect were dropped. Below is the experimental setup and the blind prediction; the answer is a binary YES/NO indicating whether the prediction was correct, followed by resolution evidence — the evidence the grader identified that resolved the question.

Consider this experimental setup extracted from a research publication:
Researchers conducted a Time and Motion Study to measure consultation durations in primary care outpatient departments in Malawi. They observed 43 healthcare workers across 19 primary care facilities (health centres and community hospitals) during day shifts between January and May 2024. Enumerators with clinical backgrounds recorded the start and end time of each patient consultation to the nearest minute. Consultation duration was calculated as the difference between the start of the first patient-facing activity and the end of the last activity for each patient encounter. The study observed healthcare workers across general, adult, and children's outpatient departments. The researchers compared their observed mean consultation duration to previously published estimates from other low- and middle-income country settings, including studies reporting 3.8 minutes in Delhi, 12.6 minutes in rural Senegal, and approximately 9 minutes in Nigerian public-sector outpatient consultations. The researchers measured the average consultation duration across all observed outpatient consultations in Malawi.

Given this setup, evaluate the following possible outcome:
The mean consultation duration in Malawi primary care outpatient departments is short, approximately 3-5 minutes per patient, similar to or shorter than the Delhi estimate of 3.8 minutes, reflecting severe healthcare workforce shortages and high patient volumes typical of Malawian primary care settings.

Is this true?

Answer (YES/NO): NO